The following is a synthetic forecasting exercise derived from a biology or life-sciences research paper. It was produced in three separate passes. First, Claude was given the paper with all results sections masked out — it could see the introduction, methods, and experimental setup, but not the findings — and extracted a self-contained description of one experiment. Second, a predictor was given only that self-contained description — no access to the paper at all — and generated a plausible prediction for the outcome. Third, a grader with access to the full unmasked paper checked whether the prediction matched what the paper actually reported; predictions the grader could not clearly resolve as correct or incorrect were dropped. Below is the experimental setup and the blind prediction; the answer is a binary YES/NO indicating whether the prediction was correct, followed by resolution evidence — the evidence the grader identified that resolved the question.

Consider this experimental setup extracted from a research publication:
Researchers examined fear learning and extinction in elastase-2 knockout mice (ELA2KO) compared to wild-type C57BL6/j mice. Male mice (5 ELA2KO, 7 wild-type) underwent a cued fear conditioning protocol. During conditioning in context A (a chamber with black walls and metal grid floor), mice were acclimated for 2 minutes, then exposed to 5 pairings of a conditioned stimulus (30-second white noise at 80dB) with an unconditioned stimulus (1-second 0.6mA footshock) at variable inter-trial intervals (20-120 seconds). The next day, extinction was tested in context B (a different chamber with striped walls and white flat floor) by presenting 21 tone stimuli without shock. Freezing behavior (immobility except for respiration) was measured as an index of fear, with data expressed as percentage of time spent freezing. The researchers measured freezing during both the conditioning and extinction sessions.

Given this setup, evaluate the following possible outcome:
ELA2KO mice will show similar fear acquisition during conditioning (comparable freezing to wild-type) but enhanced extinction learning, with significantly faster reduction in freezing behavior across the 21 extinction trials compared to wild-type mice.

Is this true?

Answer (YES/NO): NO